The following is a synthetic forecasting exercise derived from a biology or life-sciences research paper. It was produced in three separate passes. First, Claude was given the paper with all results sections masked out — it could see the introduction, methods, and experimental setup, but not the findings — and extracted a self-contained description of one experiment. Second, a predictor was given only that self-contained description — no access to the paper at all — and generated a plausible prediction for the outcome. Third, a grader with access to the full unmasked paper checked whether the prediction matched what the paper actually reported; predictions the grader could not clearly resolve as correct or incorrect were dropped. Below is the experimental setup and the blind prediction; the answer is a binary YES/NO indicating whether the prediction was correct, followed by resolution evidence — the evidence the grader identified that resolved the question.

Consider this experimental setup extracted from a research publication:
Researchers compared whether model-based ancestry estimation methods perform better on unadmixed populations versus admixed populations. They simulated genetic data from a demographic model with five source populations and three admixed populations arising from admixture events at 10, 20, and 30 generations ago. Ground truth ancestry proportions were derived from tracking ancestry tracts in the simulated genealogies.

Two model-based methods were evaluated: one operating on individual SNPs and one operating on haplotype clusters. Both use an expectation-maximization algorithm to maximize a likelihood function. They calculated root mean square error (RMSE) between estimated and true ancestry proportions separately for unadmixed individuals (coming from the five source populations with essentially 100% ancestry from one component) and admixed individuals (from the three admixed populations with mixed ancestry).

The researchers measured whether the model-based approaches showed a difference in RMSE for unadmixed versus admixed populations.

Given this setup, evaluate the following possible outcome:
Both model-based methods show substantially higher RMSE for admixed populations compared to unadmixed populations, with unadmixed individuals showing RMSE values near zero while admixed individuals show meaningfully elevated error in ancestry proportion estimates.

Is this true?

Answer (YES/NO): NO